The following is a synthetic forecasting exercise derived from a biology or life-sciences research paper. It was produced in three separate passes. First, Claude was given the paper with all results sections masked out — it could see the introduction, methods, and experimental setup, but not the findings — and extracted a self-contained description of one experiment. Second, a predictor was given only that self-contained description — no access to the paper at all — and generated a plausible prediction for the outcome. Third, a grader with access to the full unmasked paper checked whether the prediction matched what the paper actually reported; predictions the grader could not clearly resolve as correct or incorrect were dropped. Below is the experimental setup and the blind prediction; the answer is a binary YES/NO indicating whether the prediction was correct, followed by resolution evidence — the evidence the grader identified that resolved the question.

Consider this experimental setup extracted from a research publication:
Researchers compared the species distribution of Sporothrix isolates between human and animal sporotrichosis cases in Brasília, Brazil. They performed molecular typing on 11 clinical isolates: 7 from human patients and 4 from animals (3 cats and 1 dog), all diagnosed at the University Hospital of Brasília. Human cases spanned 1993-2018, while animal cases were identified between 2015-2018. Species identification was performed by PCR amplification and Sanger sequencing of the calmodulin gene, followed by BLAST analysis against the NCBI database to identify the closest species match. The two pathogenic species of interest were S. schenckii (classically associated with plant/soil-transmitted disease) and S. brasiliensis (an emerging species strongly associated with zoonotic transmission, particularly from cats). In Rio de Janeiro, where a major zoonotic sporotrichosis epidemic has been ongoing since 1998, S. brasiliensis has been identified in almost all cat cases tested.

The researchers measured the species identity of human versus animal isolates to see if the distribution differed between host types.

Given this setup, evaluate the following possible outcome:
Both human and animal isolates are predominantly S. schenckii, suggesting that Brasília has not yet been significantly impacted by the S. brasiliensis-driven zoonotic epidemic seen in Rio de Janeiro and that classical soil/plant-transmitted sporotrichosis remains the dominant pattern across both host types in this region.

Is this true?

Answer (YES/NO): NO